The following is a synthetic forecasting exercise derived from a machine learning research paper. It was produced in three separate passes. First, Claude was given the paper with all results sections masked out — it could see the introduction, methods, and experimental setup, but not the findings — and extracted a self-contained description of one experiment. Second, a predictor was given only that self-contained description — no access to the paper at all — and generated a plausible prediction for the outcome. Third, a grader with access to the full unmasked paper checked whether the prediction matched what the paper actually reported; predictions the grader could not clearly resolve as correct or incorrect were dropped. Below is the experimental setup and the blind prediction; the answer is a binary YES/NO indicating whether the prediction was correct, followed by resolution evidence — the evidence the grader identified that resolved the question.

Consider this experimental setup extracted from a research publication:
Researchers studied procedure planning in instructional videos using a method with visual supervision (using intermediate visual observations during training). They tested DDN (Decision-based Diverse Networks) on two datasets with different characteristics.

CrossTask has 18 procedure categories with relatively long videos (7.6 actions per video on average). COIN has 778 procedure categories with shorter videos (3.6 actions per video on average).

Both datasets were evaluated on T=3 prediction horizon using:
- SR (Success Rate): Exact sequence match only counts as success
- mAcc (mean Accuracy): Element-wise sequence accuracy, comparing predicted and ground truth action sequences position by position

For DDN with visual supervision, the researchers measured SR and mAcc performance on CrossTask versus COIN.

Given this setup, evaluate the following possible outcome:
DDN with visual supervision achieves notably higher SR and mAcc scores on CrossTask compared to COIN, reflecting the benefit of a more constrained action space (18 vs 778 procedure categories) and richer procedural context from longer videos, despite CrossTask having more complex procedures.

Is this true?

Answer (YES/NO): NO